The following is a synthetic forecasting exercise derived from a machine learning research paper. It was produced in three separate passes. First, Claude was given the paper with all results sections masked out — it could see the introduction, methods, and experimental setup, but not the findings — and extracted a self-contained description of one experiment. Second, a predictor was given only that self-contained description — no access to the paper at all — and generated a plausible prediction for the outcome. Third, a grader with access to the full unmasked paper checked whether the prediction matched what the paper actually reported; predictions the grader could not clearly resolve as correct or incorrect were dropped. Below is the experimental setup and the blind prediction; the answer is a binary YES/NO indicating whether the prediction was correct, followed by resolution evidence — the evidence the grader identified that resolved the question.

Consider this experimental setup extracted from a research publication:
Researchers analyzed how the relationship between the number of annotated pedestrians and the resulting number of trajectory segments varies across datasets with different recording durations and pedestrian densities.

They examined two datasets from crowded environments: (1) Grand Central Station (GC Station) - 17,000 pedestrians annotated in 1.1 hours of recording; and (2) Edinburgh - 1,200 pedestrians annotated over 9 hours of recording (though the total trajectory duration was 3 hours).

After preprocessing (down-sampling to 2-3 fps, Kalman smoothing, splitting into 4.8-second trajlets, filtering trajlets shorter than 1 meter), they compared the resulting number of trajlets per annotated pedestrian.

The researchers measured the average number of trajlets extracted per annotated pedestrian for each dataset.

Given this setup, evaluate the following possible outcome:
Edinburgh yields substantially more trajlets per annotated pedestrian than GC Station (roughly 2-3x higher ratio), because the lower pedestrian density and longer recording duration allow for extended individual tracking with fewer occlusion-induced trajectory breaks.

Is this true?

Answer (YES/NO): NO